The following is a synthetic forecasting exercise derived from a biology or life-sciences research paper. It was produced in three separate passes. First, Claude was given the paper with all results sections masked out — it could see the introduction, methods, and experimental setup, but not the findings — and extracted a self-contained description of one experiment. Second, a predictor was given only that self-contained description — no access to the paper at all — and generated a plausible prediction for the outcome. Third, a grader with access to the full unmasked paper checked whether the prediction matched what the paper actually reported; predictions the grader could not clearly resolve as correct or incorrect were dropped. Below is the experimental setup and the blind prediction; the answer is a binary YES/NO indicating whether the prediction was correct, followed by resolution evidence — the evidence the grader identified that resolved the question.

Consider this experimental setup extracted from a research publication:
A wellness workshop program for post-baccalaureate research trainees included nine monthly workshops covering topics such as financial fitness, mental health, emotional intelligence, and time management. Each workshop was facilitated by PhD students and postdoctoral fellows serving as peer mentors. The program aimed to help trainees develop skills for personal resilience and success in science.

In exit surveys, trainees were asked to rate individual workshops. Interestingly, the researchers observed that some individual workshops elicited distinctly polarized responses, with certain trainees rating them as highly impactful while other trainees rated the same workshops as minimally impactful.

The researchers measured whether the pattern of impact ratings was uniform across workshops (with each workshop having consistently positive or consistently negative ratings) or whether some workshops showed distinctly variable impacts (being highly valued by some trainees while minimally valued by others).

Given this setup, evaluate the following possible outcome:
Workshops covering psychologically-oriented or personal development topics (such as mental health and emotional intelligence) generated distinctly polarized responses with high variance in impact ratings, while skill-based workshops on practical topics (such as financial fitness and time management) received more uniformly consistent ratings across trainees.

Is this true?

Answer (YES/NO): NO